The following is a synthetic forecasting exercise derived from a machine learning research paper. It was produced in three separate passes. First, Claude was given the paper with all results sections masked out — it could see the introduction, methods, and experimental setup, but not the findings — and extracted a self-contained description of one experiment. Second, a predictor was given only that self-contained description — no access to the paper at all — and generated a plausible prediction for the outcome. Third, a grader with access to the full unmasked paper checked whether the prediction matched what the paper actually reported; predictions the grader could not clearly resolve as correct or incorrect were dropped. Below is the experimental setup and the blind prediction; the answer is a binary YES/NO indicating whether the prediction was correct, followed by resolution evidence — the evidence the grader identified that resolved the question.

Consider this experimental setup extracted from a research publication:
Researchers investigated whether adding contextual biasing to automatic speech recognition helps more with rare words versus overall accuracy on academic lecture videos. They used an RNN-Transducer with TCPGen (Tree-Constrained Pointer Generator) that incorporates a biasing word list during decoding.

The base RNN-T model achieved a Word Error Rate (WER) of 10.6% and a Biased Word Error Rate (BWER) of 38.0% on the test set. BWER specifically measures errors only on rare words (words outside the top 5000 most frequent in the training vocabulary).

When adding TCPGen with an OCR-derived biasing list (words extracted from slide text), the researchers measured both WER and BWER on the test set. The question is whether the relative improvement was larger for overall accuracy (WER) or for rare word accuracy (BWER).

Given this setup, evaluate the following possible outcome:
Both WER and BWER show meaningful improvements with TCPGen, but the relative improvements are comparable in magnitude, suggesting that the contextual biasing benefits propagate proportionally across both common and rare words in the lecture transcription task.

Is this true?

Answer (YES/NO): NO